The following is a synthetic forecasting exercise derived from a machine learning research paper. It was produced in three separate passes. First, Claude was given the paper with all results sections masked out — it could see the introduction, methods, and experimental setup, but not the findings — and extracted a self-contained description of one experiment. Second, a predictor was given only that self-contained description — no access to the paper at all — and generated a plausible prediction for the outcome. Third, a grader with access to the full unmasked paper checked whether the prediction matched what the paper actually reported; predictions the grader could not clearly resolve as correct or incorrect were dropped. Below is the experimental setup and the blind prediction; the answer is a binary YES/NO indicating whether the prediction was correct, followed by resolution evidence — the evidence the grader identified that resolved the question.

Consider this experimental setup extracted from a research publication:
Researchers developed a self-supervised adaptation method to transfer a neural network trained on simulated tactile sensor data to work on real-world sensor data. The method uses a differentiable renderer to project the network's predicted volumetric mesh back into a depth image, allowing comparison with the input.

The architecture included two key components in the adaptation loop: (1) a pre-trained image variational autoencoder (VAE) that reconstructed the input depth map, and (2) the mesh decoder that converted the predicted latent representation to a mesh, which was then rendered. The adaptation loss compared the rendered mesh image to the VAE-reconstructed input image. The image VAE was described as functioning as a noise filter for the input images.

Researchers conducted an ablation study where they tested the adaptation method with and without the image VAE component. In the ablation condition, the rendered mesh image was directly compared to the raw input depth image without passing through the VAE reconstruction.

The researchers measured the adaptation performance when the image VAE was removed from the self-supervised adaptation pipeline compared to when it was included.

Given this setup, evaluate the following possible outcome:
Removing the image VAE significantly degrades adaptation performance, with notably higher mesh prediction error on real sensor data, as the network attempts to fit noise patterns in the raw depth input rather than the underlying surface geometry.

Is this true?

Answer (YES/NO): YES